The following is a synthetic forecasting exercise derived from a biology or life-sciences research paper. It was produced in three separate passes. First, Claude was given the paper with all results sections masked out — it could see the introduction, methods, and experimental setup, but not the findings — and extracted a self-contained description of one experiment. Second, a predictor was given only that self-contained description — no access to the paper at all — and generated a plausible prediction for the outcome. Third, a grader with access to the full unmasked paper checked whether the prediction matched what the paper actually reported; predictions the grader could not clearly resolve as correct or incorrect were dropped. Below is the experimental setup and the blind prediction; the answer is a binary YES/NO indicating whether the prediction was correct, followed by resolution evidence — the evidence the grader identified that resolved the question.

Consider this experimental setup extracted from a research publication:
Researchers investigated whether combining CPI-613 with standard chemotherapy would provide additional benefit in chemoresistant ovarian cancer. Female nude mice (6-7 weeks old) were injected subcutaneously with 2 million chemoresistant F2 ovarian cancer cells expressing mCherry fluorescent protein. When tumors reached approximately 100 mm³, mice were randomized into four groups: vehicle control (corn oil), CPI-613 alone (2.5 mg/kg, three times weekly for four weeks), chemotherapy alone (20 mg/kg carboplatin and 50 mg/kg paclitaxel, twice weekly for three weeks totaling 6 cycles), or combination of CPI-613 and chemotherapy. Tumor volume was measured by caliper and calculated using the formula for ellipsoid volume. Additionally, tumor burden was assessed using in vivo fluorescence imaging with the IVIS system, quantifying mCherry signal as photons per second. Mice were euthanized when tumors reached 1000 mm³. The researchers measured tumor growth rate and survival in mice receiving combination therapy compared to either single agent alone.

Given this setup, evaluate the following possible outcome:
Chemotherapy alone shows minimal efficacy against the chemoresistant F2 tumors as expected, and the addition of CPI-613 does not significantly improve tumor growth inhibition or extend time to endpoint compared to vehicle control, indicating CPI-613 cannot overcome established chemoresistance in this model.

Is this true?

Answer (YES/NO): NO